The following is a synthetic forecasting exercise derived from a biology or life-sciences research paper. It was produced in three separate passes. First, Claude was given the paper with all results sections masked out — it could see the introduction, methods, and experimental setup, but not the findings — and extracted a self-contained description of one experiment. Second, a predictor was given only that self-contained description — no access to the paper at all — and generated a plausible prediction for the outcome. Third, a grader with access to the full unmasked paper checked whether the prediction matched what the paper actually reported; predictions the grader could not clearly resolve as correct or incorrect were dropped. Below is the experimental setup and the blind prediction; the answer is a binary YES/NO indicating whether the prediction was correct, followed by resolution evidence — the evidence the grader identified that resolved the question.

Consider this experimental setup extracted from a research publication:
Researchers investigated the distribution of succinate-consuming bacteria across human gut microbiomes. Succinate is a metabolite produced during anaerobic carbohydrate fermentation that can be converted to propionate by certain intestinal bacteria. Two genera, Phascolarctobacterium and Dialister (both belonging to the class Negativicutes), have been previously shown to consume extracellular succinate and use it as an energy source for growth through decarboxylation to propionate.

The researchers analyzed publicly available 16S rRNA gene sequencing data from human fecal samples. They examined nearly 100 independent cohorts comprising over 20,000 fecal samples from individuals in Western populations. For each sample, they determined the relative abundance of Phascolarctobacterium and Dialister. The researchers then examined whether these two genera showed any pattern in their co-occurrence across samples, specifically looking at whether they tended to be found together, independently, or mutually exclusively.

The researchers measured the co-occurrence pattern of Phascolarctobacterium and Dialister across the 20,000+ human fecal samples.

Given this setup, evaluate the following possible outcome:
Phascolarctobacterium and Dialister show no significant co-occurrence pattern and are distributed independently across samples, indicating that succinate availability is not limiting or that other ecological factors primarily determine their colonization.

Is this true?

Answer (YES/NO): NO